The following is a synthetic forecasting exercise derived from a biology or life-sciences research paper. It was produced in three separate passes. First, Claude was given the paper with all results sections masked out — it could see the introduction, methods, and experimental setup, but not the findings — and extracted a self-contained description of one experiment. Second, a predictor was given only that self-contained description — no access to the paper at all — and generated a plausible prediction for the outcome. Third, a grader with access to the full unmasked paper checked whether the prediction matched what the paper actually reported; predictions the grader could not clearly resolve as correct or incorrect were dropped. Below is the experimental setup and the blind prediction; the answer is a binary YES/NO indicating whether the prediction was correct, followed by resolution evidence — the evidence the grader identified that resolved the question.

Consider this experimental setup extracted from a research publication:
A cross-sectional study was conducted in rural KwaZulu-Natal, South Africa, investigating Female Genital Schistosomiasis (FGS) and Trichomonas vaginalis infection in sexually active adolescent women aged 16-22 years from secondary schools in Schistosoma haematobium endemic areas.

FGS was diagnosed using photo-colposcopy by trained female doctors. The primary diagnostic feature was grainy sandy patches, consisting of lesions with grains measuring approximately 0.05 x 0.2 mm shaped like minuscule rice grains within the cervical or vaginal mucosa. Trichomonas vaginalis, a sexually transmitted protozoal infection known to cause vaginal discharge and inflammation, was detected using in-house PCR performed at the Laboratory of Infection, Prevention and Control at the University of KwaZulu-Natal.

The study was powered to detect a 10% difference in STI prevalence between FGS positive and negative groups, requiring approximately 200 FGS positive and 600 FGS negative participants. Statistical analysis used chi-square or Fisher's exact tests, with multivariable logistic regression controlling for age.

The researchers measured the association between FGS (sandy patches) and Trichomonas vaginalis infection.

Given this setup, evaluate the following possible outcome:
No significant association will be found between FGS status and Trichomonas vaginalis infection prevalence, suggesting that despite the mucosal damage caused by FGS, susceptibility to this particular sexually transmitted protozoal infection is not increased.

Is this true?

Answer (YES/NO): NO